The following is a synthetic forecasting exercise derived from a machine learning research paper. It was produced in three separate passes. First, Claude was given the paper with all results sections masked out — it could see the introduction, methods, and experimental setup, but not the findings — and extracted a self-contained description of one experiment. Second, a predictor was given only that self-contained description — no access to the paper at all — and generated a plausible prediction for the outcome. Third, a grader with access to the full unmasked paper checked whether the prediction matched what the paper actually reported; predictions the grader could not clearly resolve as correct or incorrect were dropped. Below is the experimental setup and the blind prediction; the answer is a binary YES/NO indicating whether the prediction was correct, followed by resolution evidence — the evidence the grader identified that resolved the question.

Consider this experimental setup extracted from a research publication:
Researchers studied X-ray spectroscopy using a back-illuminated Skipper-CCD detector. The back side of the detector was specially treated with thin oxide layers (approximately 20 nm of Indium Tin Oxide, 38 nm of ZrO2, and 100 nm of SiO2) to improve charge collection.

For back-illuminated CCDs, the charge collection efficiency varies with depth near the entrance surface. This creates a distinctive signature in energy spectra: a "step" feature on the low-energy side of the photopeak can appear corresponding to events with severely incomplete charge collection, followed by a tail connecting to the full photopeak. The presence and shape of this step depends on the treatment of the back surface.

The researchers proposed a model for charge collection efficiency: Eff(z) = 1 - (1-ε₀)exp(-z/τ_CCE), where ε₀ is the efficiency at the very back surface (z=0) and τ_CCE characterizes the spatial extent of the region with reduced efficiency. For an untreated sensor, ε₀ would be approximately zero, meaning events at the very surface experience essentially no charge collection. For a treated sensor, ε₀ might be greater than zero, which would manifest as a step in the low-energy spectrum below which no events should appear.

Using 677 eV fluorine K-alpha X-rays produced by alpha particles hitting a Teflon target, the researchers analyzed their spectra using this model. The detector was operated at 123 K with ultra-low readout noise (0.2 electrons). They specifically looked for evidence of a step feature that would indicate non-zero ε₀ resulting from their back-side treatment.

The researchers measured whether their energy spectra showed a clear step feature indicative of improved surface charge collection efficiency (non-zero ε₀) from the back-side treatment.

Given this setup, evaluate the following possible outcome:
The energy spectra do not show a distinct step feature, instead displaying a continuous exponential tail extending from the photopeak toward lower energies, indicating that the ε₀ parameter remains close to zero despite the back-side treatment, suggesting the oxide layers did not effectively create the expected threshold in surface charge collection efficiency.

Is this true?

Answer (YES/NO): YES